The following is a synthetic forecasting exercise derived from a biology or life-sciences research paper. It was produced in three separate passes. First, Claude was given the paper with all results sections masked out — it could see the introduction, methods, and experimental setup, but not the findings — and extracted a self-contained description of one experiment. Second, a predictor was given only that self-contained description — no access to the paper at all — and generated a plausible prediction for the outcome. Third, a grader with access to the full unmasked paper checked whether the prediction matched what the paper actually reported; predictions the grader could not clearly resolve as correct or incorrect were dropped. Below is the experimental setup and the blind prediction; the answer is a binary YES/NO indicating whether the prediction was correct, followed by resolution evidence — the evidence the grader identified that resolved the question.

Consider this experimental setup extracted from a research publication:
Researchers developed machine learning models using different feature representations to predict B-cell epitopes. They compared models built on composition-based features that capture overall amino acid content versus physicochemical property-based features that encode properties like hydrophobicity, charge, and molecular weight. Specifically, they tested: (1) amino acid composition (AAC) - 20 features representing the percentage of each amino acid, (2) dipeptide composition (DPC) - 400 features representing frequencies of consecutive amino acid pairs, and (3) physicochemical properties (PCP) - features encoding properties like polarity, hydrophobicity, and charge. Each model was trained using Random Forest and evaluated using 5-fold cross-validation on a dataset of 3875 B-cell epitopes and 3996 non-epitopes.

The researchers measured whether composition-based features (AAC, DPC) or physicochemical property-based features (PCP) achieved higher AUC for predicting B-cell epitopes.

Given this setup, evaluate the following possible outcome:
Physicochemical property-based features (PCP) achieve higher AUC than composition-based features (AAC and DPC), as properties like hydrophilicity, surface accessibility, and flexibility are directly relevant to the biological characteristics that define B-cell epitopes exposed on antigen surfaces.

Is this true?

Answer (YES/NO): NO